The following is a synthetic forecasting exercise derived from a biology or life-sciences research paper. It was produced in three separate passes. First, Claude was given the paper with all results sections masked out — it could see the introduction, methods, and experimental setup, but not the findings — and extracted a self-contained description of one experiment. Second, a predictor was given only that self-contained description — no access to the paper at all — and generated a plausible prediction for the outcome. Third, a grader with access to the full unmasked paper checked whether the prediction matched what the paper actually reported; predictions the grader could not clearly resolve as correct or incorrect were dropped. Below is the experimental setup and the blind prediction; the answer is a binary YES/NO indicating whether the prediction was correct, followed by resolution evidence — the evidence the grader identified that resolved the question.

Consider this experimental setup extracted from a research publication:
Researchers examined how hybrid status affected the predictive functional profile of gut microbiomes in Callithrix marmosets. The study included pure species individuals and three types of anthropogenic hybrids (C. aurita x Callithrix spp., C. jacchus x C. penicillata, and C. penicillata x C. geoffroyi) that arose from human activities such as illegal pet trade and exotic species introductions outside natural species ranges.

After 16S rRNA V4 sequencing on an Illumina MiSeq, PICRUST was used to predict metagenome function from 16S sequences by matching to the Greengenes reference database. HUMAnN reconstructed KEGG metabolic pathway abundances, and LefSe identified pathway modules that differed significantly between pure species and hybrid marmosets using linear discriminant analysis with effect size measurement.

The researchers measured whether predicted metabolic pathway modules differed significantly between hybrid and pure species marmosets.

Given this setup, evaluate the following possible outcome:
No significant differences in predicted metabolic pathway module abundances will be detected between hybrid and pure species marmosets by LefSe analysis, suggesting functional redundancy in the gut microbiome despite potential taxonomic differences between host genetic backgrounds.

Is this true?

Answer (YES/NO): NO